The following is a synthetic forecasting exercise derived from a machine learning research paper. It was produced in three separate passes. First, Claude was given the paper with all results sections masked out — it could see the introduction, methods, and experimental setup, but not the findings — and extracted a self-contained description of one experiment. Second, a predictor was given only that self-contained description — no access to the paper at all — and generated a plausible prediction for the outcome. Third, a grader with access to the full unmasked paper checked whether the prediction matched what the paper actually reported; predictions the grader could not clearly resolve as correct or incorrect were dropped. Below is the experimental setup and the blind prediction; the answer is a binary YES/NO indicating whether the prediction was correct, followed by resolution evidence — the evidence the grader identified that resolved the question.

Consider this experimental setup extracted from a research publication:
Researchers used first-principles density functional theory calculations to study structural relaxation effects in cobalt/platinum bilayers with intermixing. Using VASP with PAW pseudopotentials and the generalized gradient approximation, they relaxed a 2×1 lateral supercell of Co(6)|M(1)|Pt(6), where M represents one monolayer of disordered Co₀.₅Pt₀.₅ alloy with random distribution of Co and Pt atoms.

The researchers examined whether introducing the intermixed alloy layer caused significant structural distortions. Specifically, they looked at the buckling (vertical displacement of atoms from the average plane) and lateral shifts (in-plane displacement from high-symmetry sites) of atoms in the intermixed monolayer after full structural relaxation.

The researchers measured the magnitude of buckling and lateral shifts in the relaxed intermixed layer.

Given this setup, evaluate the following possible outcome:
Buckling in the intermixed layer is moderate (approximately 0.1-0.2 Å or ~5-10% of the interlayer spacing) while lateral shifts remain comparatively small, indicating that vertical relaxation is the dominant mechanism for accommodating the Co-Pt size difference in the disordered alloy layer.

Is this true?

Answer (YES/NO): NO